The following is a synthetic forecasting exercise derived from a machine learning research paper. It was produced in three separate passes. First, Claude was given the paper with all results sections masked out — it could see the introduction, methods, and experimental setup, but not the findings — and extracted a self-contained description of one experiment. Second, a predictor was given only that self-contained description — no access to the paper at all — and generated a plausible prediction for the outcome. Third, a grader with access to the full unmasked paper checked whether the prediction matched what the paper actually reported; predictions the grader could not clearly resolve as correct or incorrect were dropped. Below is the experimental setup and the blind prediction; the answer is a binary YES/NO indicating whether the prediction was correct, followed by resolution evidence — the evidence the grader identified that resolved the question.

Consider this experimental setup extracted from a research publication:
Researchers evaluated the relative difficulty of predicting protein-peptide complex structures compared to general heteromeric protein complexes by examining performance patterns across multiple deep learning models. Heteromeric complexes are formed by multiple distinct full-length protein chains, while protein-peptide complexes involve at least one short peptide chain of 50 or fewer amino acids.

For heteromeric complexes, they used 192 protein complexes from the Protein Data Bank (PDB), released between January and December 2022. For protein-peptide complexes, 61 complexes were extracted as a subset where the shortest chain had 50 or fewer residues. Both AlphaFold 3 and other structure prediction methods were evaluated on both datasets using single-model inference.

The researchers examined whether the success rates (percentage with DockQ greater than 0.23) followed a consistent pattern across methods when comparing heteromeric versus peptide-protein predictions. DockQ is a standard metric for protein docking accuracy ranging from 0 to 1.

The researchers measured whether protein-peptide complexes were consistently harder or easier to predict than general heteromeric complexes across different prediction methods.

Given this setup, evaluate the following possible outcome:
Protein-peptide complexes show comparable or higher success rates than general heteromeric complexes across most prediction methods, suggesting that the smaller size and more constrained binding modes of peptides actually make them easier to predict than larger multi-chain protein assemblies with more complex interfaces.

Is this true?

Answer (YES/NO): NO